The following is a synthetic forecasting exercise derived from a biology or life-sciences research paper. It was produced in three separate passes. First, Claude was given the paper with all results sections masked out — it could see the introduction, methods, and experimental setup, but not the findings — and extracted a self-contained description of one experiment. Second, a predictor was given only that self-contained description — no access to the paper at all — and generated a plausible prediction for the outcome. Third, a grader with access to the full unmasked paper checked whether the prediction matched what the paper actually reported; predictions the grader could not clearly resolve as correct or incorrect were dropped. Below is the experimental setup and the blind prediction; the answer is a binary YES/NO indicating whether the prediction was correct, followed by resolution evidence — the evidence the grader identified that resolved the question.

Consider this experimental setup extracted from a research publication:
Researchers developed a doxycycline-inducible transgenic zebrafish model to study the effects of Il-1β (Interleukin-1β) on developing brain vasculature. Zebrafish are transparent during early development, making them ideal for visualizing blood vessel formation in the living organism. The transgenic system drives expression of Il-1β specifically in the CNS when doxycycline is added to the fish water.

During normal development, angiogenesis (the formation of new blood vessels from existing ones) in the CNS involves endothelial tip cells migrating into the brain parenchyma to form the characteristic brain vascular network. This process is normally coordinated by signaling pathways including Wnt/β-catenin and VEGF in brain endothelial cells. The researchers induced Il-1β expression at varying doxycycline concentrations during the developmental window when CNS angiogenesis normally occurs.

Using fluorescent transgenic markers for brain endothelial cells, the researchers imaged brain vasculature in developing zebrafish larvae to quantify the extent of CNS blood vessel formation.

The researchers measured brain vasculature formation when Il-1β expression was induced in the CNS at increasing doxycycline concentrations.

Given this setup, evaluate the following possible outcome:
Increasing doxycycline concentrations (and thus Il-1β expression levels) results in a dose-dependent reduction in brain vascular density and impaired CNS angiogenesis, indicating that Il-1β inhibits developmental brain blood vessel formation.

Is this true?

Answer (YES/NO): YES